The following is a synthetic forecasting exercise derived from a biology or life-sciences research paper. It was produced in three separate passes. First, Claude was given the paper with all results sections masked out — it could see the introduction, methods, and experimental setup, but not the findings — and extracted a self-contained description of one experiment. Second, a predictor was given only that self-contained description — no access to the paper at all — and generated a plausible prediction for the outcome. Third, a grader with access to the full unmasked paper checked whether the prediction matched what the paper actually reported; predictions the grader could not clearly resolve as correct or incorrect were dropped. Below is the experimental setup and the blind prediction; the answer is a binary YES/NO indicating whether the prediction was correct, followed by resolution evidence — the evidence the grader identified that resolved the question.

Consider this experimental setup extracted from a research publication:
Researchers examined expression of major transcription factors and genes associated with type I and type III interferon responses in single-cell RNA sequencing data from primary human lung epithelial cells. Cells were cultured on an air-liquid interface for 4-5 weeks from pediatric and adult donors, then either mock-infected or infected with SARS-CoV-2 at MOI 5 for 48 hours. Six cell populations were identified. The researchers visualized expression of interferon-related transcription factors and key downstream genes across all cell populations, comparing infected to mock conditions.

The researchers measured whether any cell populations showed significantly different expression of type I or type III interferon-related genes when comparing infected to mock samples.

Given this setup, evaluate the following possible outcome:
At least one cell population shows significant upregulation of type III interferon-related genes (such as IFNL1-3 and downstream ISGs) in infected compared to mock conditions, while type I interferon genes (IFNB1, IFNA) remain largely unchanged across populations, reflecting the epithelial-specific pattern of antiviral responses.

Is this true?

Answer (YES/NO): NO